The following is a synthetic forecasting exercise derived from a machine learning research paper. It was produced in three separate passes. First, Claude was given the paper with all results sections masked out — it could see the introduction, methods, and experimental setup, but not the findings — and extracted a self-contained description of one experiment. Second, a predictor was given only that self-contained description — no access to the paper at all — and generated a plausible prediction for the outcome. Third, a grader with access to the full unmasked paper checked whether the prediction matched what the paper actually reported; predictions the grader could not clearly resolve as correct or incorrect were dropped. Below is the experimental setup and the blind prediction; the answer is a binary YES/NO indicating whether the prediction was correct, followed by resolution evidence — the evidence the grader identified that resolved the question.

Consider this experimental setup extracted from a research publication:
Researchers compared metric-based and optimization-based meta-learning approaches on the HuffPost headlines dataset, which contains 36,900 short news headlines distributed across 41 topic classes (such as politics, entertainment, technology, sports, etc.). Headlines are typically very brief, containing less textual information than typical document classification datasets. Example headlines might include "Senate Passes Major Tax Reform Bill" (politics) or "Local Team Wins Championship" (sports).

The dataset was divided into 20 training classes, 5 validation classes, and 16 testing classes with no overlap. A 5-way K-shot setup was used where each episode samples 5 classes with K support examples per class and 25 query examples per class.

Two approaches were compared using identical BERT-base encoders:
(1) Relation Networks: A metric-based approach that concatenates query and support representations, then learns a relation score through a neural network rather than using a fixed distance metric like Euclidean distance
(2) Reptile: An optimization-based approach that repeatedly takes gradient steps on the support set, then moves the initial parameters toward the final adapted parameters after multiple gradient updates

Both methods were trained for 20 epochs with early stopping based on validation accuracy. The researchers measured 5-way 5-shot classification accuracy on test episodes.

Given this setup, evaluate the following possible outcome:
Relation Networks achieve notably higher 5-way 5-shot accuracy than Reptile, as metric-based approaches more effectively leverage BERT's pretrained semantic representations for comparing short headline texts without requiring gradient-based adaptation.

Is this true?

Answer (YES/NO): NO